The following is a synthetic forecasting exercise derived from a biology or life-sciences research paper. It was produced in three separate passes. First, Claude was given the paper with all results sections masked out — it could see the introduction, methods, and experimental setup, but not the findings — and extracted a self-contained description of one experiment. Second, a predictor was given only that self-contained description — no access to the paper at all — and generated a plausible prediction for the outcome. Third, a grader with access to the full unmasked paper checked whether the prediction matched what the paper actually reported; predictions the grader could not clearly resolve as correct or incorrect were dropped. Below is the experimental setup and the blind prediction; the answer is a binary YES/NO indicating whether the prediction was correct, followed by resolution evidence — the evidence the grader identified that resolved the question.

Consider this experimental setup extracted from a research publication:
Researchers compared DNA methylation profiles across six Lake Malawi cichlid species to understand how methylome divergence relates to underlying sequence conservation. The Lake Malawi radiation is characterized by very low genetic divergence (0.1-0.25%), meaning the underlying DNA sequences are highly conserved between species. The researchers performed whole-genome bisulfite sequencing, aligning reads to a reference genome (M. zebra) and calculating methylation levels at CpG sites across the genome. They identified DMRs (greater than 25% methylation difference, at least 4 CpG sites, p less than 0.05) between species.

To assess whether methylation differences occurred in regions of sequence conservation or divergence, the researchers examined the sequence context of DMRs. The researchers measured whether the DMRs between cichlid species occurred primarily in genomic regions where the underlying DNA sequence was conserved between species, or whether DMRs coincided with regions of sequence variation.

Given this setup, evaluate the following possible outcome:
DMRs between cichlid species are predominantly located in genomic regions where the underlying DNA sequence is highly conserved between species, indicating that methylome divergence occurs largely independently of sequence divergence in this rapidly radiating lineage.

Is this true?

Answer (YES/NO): YES